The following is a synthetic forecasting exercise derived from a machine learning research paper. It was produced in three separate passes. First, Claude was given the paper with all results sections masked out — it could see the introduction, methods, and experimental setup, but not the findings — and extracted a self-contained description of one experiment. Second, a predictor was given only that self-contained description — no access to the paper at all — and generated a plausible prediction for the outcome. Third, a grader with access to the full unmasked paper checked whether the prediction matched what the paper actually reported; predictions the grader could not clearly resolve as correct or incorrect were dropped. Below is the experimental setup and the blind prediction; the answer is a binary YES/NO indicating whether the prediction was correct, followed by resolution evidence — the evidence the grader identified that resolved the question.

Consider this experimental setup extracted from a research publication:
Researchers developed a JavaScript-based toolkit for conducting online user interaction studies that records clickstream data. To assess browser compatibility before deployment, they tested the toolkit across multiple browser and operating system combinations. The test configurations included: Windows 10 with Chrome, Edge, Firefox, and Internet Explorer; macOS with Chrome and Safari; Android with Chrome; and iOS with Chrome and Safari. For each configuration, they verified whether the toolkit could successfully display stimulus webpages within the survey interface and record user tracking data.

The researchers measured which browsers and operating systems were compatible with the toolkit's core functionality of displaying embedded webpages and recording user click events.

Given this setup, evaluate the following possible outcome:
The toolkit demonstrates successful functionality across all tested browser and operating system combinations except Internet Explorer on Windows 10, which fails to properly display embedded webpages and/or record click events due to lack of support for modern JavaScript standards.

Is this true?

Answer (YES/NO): NO